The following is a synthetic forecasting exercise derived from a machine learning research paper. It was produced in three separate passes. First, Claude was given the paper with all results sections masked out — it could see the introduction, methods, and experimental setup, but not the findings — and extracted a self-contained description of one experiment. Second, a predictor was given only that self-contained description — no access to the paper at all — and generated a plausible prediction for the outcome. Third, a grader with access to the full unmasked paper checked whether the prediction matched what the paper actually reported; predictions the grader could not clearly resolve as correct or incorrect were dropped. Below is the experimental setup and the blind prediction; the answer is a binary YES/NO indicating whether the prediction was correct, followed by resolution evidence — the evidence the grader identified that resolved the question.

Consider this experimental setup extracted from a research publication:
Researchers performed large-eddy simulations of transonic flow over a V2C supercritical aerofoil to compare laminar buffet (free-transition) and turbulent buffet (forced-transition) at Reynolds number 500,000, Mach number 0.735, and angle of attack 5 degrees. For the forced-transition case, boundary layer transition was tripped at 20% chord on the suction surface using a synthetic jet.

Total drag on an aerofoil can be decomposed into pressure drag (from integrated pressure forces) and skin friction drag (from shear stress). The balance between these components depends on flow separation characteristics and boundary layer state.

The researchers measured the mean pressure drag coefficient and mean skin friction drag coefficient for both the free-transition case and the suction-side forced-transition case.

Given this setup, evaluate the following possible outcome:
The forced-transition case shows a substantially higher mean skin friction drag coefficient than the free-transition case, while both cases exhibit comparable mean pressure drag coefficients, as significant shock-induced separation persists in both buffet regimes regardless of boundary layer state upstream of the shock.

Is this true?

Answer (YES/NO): NO